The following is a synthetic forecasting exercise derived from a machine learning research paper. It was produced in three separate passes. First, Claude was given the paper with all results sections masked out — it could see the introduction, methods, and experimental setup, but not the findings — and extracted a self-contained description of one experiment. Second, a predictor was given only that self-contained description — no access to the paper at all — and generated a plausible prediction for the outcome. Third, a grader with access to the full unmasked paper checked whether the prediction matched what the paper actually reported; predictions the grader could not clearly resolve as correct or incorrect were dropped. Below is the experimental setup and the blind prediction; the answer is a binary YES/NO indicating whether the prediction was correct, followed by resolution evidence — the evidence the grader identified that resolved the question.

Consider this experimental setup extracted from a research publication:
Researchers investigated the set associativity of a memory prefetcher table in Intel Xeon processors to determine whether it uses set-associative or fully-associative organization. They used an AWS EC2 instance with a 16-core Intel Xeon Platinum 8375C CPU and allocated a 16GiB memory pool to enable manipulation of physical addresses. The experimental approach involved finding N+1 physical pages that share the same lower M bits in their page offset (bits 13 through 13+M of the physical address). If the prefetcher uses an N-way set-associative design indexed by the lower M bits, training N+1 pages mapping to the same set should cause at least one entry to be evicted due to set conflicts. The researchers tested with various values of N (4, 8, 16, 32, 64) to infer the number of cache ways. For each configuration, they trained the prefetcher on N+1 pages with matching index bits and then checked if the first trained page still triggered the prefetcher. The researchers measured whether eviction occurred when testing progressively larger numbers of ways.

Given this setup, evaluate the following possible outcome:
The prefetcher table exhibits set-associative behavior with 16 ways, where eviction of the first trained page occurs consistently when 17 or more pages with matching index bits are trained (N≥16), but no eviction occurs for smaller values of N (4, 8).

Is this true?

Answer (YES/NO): NO